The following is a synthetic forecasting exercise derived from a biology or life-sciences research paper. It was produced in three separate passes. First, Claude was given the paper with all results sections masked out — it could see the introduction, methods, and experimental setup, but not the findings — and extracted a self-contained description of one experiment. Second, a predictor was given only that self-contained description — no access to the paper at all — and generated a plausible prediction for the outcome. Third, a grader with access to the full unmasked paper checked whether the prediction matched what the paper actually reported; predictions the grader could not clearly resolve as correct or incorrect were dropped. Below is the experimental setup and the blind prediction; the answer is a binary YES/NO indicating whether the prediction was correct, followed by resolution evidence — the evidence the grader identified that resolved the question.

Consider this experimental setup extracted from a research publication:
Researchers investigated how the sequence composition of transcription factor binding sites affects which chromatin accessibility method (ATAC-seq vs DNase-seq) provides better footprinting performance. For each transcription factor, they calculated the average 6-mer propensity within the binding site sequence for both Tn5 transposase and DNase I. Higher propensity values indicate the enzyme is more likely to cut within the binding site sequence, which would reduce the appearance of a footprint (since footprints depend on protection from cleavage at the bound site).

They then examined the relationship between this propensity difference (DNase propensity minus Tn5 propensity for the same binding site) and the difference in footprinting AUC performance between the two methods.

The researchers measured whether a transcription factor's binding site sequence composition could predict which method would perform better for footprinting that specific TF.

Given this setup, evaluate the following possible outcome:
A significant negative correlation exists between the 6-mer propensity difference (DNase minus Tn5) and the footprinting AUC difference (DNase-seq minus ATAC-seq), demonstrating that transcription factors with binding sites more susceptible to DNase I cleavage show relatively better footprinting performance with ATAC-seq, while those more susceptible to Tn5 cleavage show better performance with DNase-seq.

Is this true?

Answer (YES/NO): NO